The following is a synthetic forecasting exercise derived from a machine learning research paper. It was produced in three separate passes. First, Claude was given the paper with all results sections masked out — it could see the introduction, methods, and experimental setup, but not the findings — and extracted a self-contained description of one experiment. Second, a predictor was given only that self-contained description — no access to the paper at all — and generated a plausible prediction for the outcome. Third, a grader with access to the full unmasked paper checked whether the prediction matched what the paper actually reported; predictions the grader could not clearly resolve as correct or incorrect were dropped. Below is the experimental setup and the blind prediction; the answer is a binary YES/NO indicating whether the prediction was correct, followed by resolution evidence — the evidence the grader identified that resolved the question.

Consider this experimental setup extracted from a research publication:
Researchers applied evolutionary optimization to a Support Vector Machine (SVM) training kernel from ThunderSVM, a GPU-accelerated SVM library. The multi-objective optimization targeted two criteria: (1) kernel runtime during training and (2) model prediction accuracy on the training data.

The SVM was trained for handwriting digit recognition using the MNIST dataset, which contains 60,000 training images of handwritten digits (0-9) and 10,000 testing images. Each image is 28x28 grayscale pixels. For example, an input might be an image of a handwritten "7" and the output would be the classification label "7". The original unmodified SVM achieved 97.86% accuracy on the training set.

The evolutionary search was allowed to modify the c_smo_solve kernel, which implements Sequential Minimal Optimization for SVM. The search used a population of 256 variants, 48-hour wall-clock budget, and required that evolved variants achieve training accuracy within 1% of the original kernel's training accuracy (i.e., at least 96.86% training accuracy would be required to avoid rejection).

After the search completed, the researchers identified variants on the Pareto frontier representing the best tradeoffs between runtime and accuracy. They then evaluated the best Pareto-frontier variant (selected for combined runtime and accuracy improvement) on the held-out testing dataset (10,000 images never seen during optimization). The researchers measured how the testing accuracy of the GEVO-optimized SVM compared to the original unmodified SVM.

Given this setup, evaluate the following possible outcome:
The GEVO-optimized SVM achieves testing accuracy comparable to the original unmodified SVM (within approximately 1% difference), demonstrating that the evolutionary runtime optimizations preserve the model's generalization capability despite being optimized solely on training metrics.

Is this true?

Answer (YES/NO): YES